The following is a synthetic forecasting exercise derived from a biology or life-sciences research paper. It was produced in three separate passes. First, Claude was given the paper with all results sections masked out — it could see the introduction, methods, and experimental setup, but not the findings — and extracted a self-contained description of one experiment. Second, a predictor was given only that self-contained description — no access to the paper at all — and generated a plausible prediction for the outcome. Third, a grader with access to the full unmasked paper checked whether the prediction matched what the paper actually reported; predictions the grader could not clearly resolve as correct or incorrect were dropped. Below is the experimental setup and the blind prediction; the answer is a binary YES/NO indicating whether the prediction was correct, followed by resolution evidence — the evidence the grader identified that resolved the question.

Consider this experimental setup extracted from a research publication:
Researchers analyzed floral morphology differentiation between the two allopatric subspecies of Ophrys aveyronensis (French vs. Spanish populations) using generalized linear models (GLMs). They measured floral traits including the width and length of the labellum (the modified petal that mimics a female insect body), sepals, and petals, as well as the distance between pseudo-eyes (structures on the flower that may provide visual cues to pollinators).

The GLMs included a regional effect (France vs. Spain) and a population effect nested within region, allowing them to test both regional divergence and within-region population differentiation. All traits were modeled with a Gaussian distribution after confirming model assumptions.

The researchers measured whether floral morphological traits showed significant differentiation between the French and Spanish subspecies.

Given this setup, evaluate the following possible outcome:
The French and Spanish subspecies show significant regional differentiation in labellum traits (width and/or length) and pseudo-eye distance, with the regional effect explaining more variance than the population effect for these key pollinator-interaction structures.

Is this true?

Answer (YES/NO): NO